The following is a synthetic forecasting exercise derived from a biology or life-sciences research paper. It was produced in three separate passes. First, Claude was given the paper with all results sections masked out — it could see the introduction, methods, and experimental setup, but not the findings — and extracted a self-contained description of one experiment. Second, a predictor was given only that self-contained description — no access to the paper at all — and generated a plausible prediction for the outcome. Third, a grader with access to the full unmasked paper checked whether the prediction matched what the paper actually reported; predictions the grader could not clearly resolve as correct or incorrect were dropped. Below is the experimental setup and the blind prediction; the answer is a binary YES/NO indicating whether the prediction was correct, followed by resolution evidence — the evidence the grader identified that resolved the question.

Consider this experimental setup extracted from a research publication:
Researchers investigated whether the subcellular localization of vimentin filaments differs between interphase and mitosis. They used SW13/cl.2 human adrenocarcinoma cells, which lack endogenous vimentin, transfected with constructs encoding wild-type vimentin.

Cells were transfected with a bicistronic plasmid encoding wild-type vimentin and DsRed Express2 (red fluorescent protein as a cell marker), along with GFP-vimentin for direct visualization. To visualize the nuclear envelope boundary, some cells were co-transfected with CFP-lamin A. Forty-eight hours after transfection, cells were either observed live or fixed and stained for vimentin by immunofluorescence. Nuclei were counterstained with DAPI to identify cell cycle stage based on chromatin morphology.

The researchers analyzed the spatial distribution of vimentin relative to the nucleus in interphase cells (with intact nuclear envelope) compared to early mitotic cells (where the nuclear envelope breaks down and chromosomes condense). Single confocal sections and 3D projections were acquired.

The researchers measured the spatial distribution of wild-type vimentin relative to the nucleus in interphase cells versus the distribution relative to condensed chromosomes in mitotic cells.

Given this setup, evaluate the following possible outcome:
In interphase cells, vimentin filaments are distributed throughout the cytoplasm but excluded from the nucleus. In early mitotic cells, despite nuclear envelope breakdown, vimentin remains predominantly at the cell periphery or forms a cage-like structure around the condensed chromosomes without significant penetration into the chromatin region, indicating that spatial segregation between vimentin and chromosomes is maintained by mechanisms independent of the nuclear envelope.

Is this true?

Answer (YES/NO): YES